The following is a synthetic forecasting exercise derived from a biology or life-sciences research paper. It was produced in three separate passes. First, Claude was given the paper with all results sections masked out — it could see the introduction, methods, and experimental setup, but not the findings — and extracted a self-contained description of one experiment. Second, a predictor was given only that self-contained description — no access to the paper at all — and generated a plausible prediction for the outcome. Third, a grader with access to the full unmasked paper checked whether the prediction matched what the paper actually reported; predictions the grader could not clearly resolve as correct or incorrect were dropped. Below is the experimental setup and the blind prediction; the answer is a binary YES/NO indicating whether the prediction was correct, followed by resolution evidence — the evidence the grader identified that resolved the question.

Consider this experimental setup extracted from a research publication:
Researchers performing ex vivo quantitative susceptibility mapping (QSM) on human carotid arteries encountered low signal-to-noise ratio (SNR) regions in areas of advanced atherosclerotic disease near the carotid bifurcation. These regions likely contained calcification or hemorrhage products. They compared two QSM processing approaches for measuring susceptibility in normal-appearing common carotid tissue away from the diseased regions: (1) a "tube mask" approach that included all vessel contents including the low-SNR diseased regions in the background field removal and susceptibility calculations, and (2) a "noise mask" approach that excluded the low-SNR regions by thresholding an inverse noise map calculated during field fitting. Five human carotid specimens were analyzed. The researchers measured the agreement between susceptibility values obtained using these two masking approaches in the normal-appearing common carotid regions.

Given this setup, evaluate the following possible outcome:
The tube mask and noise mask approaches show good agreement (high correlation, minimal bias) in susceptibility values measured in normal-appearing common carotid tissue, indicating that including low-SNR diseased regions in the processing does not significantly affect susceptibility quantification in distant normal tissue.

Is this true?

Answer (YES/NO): YES